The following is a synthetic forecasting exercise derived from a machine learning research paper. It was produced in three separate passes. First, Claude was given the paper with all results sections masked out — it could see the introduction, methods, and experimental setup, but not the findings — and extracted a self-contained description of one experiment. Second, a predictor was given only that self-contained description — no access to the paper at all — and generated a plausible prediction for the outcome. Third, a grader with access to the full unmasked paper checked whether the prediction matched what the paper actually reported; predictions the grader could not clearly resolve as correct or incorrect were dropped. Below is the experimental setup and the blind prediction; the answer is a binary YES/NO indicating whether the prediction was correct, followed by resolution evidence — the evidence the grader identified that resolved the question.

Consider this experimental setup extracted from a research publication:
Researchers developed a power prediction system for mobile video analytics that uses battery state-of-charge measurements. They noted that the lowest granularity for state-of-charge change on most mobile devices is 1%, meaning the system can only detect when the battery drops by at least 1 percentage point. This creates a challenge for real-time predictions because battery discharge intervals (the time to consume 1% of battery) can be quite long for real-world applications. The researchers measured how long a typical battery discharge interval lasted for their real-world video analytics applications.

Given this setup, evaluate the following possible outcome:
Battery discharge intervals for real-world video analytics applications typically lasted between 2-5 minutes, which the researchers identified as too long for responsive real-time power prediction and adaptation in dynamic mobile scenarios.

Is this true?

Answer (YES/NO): YES